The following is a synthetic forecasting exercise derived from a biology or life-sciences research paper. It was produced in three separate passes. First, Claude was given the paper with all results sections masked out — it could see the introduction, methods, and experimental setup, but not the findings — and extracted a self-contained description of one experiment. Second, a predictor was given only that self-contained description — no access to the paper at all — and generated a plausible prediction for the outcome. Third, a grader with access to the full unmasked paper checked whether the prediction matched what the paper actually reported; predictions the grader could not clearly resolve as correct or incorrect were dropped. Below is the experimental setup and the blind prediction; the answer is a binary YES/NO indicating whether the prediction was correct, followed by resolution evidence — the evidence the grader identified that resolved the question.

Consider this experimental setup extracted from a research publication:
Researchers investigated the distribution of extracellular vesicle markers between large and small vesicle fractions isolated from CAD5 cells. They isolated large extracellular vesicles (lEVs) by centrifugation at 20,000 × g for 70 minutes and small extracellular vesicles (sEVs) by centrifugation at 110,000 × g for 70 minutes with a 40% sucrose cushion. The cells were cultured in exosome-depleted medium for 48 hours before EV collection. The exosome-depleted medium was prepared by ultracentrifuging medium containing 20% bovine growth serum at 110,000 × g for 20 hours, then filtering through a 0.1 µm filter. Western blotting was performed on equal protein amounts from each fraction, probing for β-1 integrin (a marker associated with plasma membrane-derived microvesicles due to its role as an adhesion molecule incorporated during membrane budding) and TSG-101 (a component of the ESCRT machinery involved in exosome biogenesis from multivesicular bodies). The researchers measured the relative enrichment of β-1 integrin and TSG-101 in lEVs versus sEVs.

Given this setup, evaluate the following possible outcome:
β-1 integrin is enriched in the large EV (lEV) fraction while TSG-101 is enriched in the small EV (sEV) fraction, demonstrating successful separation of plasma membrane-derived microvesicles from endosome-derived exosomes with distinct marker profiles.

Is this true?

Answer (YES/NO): YES